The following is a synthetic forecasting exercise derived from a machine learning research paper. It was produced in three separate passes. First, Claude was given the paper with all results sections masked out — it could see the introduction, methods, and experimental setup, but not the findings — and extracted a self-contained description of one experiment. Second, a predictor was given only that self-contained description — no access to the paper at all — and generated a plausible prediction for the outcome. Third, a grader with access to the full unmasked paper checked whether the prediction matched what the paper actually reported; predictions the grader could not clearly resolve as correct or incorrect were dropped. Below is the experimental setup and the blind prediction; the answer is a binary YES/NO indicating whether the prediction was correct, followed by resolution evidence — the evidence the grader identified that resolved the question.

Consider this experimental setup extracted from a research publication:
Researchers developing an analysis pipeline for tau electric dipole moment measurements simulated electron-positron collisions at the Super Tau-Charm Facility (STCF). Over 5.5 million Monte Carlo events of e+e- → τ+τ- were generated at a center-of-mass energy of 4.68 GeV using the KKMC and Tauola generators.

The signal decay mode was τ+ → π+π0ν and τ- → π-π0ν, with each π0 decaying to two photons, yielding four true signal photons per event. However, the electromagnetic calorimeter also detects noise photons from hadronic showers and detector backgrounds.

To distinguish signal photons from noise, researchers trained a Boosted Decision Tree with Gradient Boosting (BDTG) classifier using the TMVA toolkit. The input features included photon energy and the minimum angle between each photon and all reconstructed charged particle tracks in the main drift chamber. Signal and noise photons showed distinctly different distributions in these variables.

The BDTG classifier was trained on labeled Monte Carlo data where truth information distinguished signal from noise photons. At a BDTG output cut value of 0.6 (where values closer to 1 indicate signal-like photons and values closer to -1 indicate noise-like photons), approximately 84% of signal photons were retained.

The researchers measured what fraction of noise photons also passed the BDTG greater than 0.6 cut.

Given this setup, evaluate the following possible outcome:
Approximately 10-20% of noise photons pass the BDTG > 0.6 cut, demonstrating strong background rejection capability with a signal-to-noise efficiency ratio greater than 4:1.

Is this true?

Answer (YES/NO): NO